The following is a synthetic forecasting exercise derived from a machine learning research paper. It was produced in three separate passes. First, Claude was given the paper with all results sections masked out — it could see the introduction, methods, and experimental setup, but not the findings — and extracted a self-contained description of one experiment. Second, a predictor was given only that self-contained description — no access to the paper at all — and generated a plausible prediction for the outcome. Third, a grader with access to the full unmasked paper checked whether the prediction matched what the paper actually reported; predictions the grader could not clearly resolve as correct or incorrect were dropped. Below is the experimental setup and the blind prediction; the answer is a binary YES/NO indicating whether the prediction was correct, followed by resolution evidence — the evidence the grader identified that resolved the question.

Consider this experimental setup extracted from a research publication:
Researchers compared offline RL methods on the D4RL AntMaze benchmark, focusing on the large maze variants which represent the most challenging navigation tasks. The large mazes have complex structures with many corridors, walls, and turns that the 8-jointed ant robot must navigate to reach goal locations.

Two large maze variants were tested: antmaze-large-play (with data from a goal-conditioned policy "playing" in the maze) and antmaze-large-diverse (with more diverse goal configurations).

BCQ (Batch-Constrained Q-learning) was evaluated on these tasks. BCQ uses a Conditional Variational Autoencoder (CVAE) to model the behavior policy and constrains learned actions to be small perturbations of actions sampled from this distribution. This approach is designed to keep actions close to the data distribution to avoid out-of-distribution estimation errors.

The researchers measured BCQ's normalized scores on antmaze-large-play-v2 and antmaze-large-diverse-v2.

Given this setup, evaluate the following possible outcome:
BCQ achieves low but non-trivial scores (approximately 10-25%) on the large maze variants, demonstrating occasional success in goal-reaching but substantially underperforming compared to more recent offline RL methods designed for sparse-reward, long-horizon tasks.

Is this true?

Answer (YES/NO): NO